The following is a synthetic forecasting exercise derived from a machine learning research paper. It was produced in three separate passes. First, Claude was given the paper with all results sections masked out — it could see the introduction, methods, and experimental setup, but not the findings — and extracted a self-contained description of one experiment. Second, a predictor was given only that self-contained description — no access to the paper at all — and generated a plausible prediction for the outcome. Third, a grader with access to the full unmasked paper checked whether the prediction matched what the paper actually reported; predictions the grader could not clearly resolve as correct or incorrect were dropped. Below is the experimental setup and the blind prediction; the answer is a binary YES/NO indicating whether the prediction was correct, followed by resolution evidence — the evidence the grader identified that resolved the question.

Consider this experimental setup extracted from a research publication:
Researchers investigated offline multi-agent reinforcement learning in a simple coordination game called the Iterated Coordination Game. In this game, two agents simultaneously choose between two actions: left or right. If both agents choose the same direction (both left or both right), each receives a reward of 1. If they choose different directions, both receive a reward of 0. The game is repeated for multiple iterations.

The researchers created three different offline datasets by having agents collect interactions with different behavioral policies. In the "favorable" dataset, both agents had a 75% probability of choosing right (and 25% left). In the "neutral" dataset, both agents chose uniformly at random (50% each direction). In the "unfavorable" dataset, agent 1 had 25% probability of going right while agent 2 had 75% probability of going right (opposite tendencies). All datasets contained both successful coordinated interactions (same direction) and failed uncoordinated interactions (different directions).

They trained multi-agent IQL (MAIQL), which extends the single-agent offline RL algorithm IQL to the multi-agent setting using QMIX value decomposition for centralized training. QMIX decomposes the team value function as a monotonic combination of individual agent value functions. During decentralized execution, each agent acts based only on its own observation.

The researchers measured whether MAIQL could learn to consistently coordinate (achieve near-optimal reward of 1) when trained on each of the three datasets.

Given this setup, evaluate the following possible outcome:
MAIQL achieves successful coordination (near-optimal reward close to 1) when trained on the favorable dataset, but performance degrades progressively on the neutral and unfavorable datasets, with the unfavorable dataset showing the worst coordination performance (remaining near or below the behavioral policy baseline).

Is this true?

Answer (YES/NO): YES